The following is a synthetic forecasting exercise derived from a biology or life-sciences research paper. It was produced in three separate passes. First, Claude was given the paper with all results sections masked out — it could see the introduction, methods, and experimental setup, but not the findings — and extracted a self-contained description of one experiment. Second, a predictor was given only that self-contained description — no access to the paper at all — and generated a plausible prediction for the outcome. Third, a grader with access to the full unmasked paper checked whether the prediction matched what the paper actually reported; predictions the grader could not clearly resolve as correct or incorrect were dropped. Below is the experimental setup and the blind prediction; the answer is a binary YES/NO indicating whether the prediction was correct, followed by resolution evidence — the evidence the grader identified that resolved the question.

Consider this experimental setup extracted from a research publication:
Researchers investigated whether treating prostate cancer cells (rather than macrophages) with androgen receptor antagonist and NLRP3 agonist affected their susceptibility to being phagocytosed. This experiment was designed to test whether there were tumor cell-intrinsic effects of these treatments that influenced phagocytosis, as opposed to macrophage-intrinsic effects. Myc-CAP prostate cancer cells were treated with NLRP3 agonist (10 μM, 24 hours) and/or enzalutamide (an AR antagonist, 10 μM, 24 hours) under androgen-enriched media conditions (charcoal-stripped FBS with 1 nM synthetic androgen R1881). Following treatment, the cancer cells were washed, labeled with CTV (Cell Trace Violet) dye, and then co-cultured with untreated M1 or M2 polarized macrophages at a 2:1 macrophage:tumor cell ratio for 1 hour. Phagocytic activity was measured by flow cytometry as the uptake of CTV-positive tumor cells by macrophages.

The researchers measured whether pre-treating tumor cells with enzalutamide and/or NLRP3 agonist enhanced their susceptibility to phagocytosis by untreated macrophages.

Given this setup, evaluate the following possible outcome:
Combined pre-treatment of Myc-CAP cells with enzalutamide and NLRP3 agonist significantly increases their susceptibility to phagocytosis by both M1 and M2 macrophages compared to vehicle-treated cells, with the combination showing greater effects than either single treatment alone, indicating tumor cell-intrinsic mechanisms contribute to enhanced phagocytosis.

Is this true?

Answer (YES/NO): NO